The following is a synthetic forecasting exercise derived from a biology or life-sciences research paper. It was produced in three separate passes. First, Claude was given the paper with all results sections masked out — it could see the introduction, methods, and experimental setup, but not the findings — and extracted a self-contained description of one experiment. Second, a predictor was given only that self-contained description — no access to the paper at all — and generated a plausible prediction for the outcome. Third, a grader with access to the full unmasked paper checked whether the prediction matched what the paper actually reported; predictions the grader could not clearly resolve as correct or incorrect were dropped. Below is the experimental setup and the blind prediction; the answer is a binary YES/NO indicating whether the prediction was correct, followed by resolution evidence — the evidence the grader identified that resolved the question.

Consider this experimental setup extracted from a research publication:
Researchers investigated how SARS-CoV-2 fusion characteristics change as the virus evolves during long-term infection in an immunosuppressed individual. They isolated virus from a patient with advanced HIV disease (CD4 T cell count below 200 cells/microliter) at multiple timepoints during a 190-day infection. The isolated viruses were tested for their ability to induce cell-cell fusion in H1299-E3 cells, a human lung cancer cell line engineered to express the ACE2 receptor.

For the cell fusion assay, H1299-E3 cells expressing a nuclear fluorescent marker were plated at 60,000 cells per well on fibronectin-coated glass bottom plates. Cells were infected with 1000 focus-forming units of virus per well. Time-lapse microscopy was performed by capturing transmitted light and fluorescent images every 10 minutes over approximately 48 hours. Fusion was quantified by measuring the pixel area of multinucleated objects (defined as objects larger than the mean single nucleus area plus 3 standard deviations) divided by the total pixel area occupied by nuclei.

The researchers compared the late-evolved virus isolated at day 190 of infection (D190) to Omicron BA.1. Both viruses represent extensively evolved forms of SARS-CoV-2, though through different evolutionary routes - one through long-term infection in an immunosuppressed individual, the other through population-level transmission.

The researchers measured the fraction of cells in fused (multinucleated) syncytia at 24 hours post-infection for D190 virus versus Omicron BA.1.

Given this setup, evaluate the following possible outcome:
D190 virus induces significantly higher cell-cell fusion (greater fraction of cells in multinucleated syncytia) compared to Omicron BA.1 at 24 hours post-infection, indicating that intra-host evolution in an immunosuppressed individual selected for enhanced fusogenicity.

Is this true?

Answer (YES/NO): YES